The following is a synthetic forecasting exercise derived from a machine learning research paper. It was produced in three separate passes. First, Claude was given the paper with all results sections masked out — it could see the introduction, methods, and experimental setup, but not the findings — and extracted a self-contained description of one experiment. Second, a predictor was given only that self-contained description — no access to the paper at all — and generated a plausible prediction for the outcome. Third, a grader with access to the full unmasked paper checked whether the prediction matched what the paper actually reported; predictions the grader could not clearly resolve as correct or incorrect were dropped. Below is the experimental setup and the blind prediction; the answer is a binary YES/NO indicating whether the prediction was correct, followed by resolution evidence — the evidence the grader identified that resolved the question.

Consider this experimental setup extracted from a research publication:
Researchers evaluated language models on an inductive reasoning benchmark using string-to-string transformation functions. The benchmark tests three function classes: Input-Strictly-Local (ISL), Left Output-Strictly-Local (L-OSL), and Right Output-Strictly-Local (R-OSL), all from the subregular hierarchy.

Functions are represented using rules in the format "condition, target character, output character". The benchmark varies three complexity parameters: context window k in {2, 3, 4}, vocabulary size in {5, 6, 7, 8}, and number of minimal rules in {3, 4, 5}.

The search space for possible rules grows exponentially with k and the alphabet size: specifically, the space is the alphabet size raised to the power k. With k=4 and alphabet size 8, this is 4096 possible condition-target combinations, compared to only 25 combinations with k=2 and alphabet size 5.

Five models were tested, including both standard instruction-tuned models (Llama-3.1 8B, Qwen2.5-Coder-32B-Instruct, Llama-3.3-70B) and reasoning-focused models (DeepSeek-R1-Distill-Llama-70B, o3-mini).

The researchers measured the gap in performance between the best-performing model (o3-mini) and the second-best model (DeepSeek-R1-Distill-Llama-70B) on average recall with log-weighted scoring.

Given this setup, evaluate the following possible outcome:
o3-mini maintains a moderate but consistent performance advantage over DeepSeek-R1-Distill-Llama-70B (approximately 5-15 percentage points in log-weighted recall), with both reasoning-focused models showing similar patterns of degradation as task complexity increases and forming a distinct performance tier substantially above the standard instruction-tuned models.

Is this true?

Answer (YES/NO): NO